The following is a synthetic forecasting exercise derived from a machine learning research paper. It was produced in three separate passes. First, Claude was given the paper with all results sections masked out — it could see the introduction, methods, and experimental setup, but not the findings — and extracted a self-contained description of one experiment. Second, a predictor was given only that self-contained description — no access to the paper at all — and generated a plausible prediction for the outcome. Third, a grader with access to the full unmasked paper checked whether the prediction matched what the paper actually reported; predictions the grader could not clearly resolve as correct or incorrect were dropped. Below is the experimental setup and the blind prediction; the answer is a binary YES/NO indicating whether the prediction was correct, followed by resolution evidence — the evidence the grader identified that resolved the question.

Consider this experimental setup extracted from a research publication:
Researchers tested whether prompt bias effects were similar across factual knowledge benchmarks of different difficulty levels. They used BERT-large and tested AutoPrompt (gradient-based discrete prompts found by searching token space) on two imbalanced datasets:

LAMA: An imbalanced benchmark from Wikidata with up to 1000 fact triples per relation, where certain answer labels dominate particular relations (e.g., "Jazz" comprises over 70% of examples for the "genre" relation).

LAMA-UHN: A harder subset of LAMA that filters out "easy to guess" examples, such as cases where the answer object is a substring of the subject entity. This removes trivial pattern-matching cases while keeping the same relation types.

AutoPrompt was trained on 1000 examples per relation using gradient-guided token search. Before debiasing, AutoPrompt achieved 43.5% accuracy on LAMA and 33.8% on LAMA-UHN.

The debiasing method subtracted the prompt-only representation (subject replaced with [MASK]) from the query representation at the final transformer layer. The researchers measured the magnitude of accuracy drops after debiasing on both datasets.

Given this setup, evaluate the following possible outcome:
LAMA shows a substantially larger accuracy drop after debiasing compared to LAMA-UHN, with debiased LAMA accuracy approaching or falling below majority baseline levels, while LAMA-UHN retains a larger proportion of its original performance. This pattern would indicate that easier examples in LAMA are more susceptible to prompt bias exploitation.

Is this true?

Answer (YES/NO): NO